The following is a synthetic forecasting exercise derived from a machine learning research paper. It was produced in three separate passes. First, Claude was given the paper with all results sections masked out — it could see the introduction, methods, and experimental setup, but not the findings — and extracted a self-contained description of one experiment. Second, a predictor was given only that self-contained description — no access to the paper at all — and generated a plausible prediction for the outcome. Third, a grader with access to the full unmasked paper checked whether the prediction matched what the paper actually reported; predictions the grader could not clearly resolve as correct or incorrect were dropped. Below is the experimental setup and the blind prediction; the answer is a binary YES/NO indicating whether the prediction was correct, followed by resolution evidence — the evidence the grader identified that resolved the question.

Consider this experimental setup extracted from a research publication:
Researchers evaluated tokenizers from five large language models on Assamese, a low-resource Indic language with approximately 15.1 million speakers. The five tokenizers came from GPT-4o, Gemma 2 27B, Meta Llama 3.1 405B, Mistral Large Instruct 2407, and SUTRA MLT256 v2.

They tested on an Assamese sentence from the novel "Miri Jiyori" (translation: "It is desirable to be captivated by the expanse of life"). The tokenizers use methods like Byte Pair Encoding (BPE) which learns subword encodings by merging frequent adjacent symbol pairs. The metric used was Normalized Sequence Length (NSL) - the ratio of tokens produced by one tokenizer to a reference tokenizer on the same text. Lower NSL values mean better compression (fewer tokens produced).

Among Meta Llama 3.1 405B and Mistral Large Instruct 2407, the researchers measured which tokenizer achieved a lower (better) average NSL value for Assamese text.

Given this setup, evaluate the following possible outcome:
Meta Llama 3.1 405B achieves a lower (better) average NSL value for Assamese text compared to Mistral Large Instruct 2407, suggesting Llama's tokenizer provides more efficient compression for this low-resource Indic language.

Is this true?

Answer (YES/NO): YES